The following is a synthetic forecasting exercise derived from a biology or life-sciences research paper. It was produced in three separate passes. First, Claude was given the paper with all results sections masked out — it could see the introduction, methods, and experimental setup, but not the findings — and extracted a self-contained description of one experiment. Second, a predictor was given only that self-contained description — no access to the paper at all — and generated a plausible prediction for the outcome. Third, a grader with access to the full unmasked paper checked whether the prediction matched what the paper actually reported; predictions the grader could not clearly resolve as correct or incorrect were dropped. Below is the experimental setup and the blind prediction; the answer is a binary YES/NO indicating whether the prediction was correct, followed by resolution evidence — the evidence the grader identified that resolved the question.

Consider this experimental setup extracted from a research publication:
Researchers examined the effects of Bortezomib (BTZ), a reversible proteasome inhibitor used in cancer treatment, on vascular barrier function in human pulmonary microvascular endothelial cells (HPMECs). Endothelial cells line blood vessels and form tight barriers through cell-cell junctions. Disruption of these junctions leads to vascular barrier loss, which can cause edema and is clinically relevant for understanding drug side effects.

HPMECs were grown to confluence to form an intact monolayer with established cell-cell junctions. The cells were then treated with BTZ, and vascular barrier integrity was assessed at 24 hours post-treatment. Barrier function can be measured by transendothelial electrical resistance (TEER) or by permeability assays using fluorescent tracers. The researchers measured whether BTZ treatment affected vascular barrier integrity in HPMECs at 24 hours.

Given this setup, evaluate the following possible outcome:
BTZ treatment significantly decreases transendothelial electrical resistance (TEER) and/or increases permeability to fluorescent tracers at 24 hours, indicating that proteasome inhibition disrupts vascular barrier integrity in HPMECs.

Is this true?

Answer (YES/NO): YES